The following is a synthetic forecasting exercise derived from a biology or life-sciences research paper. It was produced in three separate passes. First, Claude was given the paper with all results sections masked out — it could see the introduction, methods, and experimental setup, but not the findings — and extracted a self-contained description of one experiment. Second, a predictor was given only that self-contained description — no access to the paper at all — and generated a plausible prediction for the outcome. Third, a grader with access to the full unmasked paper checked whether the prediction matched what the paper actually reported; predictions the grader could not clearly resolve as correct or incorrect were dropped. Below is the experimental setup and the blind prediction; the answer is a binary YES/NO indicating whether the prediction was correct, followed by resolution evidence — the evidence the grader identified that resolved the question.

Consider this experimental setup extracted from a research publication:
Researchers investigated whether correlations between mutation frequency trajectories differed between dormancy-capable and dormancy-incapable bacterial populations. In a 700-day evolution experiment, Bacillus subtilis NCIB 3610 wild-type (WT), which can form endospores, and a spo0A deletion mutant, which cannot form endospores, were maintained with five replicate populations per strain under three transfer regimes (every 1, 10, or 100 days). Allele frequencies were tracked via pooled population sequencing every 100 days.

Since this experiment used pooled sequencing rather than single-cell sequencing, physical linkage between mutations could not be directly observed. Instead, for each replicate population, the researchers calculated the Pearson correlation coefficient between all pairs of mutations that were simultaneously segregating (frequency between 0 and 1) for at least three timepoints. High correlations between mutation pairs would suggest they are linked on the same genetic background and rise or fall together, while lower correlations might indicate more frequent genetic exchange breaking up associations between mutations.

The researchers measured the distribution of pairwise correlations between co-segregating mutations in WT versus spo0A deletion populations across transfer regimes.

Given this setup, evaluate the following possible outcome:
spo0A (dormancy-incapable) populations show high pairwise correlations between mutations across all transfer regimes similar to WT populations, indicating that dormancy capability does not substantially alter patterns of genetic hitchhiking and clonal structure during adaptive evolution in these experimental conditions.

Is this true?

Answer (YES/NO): NO